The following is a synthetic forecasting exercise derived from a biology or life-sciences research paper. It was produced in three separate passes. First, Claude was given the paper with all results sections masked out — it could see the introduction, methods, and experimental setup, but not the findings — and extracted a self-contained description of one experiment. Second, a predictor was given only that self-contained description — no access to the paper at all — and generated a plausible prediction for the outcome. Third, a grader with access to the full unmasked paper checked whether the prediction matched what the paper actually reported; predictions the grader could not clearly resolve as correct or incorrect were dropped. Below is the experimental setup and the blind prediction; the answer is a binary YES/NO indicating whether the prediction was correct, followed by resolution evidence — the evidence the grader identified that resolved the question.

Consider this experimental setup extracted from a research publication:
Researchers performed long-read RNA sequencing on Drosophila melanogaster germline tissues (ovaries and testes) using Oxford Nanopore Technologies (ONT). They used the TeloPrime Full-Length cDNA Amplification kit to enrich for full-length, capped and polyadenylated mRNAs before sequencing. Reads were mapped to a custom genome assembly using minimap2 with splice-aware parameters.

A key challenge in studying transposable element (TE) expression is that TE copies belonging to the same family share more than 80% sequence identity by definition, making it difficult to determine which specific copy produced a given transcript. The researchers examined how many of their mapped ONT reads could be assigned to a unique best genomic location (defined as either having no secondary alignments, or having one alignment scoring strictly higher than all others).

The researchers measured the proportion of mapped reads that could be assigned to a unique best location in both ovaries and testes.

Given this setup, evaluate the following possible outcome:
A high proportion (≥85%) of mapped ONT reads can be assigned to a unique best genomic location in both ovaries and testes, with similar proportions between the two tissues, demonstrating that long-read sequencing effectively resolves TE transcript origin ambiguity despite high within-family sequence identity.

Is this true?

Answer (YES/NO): YES